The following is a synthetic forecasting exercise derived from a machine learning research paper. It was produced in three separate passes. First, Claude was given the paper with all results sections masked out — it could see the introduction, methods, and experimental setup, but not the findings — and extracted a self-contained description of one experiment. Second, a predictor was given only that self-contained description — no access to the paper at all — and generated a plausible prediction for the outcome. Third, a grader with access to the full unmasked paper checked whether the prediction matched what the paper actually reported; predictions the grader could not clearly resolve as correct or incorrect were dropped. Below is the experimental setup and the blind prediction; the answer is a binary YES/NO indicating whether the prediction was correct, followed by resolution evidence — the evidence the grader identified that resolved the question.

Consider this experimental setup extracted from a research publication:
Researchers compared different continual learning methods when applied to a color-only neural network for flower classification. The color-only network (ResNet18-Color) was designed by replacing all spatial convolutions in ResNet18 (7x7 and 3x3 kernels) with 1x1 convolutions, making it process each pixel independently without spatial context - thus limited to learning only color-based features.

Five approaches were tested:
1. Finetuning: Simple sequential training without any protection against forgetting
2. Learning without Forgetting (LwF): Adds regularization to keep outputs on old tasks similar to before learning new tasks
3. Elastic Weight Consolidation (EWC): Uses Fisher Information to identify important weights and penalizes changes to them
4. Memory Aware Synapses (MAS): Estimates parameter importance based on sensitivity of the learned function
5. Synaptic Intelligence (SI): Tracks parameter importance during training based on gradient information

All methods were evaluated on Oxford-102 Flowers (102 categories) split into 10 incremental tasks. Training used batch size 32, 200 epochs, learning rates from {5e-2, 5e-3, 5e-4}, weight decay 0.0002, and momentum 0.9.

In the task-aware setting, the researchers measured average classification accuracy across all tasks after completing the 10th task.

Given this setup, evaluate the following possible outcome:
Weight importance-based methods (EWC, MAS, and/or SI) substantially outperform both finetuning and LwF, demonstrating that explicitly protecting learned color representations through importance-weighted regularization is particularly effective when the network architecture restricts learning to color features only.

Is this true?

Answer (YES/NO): NO